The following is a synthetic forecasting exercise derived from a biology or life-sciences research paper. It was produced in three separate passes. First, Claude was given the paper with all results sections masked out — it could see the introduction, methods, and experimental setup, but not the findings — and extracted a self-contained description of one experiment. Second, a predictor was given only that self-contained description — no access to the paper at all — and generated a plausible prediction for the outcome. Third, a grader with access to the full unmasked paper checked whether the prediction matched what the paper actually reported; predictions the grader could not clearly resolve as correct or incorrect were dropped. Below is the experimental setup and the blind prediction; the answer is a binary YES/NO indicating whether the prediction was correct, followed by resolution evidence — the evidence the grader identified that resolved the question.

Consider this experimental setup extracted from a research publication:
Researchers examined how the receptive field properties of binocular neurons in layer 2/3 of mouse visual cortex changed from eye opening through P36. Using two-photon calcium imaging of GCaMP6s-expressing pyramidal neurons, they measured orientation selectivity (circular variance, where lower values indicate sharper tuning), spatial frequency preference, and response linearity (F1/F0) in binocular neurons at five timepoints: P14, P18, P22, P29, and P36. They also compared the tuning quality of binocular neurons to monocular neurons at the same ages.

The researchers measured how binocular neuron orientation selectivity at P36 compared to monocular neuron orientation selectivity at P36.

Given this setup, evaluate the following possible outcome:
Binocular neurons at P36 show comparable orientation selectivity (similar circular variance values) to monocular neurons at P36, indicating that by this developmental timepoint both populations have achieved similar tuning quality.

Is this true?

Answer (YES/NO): NO